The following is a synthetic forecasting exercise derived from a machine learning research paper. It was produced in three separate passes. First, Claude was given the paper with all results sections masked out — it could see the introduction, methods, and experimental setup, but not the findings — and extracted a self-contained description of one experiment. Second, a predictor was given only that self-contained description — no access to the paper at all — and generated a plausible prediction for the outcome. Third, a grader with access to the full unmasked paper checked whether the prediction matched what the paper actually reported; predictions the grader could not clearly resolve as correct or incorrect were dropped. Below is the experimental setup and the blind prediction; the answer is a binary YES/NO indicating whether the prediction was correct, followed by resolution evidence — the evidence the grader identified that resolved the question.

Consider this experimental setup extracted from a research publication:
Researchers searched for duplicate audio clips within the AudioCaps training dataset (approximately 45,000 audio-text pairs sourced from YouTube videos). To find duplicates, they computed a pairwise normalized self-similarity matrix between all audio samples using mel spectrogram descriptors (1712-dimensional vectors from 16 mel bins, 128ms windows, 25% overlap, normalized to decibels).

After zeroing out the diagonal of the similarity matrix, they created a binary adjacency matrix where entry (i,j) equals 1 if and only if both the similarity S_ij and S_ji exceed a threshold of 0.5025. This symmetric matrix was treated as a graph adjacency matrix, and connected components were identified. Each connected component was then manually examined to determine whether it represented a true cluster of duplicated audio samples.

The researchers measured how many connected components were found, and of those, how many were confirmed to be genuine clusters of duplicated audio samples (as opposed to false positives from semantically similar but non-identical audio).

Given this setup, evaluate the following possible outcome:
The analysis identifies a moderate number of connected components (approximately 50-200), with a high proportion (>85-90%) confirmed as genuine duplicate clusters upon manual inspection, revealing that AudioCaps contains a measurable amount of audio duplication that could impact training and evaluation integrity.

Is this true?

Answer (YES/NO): NO